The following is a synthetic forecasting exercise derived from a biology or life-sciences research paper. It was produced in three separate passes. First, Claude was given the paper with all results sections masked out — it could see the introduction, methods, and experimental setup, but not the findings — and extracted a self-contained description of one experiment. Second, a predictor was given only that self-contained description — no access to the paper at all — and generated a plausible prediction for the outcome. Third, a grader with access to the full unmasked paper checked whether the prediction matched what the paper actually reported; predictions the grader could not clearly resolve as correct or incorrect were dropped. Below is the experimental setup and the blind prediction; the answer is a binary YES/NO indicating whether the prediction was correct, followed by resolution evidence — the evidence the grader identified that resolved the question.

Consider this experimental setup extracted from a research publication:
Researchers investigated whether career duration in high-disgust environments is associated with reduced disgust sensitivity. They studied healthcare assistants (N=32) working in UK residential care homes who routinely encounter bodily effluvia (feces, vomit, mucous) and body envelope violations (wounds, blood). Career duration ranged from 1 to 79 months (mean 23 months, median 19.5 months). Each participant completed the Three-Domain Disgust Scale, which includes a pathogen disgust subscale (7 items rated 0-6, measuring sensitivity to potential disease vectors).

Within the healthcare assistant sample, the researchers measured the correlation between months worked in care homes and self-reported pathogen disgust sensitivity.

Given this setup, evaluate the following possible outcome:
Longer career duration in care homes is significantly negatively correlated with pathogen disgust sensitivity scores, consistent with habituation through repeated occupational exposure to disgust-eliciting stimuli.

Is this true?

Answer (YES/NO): YES